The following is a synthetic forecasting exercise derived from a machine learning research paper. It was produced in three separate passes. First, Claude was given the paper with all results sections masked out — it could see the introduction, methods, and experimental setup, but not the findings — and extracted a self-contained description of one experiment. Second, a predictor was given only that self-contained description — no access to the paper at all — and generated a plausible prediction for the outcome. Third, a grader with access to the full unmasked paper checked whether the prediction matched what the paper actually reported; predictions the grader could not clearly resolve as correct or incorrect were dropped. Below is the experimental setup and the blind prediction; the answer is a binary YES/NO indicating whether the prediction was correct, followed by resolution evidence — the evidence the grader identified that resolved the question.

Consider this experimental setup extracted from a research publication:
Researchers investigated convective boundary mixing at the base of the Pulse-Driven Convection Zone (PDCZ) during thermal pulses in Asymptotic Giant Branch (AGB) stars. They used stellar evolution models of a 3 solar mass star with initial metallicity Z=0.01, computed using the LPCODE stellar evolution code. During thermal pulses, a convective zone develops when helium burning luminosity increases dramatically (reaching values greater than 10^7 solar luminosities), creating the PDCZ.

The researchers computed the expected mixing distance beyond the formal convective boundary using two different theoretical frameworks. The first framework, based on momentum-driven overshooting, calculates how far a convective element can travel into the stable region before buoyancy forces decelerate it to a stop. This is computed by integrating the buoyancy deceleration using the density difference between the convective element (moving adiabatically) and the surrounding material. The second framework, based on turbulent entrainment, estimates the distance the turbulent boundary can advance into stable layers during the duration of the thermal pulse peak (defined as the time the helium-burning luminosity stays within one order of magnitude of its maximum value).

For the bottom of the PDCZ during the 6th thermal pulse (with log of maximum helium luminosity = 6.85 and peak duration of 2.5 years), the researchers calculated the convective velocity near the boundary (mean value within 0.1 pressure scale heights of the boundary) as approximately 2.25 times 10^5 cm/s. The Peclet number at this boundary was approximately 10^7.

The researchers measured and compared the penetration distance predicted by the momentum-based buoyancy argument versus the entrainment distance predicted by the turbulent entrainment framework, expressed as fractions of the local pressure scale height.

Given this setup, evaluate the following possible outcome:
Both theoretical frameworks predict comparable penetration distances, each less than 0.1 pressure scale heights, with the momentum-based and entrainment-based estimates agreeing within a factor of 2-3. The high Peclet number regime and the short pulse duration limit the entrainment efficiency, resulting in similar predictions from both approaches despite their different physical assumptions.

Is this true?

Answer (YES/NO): NO